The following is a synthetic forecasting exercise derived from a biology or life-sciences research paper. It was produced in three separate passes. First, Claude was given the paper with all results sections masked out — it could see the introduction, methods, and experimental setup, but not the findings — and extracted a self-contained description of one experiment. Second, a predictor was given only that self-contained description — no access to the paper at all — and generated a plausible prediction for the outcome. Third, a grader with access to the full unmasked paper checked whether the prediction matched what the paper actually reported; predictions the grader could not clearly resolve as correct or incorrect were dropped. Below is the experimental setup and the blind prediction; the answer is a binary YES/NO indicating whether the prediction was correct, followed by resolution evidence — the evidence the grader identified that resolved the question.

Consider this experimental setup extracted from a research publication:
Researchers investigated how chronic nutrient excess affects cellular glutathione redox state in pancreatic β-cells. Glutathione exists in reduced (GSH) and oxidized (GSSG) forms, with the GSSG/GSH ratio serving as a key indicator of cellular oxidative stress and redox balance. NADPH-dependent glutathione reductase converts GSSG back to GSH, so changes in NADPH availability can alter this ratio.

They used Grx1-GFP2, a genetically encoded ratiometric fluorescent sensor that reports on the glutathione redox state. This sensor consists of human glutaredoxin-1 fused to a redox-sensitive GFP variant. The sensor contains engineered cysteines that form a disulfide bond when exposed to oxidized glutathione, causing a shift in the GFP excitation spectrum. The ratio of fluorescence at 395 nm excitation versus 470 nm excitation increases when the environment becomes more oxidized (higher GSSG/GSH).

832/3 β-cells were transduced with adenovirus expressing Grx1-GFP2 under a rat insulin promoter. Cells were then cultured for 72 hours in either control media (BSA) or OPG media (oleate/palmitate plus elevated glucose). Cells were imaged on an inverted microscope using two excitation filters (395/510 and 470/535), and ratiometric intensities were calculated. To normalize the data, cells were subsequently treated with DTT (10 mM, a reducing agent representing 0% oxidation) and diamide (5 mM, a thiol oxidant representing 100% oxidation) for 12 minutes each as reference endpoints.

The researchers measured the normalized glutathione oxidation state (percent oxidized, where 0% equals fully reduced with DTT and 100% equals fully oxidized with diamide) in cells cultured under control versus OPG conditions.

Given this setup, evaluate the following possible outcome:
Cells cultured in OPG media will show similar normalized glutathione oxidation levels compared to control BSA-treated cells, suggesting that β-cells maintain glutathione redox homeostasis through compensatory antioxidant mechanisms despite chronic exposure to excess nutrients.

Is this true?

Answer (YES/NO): NO